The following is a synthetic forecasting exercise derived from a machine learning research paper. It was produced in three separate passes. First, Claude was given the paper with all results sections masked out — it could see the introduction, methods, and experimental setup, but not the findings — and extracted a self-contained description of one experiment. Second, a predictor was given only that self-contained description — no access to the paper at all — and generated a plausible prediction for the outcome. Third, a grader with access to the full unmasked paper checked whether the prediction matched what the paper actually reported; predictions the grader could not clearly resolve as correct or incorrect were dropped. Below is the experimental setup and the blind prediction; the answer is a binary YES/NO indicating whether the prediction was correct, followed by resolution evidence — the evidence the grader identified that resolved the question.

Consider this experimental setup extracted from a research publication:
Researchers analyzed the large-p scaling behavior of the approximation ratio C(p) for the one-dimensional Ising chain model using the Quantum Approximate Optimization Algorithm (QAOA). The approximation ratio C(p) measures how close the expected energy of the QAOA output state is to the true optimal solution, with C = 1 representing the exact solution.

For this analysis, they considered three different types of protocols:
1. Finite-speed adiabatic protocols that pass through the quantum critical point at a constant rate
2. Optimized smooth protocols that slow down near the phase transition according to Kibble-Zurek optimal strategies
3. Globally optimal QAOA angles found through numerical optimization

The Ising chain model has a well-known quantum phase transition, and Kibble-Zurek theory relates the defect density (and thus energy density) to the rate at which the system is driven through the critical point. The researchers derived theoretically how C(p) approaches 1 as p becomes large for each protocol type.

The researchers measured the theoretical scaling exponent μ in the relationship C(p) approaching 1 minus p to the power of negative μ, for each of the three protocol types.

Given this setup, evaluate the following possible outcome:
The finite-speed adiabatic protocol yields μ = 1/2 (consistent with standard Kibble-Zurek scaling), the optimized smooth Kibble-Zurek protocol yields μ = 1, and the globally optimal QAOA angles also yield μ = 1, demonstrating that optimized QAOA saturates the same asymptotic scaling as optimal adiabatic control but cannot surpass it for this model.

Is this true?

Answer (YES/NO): NO